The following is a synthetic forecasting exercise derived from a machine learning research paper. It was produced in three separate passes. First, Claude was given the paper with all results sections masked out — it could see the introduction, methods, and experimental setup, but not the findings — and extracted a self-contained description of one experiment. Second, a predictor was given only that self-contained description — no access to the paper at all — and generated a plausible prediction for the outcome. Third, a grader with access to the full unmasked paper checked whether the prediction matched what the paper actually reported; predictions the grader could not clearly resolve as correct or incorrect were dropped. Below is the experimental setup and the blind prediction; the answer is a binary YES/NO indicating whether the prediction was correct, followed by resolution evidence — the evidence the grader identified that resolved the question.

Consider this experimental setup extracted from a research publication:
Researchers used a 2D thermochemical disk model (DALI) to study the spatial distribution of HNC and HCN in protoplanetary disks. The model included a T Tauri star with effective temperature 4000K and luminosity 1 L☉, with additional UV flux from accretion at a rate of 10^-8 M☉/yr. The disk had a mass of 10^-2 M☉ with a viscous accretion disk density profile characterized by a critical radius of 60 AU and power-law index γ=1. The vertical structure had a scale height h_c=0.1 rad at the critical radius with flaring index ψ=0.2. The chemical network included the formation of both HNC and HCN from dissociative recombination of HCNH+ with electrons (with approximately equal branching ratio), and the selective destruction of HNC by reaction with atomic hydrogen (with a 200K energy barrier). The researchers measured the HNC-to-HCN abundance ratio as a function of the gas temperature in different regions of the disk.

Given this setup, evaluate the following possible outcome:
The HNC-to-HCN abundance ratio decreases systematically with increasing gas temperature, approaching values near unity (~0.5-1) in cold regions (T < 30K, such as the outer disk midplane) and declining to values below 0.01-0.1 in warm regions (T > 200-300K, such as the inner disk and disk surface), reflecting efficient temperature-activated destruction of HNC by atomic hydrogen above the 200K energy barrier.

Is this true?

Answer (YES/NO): NO